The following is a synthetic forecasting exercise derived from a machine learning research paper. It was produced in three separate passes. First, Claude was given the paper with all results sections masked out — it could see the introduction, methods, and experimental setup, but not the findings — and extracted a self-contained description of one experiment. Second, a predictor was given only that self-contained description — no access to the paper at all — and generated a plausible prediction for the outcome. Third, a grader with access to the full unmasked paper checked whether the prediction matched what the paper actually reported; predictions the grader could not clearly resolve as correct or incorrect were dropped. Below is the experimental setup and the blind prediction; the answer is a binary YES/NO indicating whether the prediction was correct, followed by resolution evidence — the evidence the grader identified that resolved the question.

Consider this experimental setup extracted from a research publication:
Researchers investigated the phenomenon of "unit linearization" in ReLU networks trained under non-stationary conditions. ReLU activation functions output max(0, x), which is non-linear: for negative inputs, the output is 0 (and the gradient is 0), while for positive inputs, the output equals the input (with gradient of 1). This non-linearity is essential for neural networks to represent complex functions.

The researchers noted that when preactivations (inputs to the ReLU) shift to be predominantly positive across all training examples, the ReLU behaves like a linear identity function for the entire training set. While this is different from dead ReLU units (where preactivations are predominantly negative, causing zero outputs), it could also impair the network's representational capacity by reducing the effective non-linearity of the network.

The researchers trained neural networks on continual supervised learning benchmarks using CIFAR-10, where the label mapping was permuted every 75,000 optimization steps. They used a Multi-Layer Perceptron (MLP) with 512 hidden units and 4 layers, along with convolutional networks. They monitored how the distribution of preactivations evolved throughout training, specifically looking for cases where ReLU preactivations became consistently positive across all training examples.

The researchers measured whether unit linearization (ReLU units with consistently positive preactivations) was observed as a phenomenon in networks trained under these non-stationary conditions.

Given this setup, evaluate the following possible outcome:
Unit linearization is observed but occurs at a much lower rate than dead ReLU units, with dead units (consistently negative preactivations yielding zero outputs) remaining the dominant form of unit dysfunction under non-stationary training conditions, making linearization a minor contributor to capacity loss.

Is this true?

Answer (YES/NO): NO